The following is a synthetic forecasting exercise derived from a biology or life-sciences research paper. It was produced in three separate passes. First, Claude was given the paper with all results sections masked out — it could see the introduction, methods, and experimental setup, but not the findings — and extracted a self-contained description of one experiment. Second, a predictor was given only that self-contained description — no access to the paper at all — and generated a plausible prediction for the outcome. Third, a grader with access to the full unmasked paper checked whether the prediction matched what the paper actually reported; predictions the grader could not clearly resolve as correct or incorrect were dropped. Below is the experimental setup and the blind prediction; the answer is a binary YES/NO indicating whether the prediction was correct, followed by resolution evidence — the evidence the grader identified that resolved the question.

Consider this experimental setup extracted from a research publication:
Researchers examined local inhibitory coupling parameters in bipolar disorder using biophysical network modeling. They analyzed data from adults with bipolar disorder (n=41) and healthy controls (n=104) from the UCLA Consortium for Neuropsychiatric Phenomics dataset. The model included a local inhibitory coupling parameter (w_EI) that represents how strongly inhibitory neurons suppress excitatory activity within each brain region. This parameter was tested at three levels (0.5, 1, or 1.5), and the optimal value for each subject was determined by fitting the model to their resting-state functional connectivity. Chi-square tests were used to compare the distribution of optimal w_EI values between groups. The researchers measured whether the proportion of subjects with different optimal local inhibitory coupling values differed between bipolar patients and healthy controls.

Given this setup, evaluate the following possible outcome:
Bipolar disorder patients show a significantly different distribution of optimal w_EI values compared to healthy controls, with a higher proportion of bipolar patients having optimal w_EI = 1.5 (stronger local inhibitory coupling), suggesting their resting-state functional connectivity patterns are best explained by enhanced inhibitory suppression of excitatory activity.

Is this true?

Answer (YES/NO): NO